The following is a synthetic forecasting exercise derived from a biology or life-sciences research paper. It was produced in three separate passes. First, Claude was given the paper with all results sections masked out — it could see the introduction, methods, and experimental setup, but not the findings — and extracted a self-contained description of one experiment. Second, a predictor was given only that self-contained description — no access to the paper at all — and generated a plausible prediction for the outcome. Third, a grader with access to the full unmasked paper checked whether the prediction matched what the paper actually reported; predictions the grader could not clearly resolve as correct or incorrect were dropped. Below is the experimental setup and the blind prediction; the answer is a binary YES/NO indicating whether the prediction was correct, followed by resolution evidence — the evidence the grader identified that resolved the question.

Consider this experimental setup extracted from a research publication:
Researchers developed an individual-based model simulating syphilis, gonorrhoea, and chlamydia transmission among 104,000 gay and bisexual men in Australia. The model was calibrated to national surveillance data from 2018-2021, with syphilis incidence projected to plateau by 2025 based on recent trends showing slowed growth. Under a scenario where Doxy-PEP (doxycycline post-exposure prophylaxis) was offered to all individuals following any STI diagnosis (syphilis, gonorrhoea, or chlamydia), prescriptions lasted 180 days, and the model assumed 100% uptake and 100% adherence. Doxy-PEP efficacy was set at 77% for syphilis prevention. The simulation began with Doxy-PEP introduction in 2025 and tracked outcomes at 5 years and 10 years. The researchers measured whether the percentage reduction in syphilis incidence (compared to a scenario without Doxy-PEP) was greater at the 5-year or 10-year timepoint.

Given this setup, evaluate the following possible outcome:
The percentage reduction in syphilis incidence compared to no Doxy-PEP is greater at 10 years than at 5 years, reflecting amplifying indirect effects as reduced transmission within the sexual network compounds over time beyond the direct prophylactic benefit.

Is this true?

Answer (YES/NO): YES